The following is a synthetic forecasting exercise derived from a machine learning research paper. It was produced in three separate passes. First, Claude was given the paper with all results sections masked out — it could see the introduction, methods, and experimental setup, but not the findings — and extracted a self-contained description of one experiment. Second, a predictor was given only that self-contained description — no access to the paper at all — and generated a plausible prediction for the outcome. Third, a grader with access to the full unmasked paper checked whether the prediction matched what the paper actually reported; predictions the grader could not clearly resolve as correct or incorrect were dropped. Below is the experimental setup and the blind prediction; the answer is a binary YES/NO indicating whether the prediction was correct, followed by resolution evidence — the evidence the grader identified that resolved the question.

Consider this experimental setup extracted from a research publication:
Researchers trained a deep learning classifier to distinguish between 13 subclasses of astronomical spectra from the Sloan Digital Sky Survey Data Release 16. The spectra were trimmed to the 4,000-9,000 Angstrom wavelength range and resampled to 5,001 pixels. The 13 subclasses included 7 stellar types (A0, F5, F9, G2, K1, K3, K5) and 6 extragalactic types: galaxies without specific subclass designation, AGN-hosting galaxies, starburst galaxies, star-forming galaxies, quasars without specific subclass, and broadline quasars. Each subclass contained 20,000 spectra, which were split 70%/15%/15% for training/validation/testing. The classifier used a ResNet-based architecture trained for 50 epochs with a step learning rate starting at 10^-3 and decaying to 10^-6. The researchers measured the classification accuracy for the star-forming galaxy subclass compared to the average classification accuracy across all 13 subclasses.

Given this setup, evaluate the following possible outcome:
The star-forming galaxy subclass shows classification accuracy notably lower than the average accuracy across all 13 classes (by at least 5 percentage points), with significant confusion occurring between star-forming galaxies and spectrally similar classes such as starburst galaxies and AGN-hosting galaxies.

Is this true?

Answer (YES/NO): YES